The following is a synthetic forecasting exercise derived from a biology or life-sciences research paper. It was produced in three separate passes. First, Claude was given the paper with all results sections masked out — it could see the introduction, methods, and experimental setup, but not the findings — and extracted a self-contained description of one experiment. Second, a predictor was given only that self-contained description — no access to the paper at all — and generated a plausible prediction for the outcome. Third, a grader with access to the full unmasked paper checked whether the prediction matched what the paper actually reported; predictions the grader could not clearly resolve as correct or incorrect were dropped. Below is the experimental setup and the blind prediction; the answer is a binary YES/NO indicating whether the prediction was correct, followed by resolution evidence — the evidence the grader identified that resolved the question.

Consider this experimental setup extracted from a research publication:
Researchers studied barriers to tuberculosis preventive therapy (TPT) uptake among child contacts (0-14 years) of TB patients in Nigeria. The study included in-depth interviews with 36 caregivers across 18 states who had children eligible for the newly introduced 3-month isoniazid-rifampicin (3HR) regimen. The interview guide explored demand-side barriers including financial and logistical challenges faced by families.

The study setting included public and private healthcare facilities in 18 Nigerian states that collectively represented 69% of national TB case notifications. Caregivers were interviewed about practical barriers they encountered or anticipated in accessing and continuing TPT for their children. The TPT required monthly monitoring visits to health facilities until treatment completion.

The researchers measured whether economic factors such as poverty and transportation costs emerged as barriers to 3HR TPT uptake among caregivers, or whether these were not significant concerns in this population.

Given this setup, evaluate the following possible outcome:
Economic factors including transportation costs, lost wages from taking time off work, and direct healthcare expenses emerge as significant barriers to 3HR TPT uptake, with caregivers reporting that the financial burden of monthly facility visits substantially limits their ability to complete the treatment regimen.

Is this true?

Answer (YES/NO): YES